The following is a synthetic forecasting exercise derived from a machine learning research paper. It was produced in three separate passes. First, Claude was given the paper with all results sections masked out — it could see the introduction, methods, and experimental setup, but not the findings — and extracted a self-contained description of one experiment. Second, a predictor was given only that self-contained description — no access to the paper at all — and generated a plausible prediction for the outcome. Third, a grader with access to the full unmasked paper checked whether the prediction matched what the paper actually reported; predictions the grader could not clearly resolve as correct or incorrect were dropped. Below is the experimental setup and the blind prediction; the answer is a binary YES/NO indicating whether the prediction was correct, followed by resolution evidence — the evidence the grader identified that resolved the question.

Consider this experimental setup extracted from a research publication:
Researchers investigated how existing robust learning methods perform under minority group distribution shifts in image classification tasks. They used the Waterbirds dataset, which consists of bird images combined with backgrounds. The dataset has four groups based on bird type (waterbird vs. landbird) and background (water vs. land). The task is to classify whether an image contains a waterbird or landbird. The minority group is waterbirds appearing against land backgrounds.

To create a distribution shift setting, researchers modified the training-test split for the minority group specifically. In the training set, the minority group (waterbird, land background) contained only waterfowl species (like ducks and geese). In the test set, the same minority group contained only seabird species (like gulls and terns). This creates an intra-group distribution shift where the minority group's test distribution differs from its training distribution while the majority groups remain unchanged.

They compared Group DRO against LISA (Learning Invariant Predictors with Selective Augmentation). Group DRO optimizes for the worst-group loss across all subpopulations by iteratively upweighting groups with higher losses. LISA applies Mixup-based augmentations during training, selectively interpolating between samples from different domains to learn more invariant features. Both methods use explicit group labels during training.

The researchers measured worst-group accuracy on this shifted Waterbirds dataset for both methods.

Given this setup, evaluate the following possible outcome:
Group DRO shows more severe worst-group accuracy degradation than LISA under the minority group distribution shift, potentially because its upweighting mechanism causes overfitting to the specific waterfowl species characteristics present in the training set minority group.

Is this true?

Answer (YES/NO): NO